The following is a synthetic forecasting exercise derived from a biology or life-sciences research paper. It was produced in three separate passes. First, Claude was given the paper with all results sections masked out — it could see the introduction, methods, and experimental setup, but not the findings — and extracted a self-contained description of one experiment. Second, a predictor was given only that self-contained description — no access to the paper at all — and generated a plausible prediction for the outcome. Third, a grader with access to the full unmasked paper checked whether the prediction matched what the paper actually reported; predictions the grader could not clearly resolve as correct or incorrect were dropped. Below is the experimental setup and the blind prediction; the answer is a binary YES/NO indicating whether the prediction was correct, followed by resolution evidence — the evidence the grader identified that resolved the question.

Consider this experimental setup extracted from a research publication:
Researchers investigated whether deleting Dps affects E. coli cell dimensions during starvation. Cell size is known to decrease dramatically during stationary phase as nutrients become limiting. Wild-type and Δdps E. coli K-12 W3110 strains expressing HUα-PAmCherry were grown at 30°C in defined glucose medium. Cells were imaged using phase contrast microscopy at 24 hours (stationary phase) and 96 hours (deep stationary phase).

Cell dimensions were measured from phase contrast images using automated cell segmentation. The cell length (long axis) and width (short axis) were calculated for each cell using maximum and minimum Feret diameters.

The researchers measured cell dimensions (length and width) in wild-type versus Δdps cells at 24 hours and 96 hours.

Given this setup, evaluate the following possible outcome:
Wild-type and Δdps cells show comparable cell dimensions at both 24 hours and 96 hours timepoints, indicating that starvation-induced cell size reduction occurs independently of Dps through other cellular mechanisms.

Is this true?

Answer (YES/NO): YES